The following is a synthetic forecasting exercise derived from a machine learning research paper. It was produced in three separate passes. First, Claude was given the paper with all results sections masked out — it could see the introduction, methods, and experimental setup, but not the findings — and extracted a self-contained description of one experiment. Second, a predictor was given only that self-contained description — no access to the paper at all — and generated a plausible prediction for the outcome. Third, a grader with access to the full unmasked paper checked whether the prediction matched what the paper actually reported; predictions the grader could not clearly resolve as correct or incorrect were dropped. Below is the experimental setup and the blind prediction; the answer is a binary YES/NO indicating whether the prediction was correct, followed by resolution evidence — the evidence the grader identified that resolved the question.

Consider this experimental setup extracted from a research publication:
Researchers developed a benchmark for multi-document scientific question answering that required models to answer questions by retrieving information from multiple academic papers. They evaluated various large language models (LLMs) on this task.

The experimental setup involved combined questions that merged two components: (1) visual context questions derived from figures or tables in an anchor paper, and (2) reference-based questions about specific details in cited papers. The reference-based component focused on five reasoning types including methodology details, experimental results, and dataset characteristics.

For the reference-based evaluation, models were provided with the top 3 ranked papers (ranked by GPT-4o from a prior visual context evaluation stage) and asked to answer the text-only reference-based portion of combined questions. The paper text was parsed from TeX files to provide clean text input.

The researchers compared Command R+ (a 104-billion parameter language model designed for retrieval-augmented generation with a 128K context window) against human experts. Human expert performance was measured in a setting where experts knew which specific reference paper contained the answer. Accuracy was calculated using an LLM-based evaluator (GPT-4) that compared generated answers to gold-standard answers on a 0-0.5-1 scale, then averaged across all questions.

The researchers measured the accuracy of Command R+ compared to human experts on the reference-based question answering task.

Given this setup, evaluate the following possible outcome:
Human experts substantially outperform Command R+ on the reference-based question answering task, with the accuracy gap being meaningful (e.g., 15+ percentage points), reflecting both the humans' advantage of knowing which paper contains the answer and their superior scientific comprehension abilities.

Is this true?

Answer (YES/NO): YES